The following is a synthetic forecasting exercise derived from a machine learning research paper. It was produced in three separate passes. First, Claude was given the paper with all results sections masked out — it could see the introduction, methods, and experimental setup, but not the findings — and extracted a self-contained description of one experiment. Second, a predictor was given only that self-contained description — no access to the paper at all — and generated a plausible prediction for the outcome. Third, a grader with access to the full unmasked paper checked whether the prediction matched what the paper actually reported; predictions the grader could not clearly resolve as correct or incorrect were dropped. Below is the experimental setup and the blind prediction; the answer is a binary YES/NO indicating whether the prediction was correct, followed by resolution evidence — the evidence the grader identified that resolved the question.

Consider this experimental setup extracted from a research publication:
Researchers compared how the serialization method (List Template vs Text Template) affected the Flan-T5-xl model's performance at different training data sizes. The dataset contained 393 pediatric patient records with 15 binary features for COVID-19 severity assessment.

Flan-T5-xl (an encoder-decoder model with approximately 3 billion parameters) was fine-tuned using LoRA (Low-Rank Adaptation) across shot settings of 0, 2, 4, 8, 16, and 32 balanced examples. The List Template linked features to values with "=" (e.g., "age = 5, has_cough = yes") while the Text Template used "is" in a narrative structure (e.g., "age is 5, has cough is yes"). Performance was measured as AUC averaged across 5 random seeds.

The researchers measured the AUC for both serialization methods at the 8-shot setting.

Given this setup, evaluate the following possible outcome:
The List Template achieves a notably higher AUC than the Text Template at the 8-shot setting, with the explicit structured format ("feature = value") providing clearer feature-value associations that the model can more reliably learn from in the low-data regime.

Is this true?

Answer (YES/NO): NO